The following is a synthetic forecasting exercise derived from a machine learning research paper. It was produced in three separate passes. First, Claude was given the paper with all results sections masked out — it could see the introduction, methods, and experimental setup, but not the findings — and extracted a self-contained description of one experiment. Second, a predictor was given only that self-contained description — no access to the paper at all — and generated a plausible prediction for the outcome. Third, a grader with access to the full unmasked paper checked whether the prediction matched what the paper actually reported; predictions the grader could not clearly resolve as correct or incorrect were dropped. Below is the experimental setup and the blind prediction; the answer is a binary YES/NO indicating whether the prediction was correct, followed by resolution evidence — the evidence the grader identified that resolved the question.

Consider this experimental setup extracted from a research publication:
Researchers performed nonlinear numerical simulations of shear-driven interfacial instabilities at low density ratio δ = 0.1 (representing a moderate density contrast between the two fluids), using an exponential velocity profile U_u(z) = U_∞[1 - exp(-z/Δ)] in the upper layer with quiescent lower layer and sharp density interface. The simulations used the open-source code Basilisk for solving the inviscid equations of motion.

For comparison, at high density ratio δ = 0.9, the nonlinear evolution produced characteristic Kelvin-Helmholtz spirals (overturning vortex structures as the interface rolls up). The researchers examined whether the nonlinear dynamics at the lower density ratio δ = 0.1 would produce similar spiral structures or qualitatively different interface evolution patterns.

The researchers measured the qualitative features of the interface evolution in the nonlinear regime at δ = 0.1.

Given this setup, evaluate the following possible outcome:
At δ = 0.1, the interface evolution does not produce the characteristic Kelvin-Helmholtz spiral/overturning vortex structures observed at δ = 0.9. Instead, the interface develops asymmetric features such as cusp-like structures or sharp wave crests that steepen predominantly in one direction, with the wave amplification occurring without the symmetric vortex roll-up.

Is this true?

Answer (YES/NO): NO